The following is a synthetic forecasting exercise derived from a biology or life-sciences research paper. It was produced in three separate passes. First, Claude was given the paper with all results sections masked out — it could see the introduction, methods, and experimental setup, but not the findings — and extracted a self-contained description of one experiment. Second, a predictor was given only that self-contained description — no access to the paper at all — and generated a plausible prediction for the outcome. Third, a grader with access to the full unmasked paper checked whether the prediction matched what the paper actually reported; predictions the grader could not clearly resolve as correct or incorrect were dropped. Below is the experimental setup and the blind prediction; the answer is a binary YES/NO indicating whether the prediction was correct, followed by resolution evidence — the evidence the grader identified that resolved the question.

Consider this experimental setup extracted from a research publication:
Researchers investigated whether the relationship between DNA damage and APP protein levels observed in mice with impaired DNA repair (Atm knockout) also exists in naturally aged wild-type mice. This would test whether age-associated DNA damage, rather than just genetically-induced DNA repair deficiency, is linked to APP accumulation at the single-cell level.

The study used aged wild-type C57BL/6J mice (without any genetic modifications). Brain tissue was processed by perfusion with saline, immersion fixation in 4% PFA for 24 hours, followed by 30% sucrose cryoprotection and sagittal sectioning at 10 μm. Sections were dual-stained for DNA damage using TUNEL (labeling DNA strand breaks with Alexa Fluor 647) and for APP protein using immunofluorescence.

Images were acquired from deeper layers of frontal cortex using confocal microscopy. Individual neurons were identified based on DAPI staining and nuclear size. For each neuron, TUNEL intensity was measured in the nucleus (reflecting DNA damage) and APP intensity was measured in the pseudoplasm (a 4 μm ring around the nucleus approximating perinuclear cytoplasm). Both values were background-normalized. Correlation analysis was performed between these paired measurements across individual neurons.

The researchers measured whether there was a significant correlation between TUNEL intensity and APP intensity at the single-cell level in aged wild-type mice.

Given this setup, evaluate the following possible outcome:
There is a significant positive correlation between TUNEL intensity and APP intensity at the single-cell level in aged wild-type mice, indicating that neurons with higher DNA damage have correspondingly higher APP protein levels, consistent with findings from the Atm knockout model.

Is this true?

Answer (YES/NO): YES